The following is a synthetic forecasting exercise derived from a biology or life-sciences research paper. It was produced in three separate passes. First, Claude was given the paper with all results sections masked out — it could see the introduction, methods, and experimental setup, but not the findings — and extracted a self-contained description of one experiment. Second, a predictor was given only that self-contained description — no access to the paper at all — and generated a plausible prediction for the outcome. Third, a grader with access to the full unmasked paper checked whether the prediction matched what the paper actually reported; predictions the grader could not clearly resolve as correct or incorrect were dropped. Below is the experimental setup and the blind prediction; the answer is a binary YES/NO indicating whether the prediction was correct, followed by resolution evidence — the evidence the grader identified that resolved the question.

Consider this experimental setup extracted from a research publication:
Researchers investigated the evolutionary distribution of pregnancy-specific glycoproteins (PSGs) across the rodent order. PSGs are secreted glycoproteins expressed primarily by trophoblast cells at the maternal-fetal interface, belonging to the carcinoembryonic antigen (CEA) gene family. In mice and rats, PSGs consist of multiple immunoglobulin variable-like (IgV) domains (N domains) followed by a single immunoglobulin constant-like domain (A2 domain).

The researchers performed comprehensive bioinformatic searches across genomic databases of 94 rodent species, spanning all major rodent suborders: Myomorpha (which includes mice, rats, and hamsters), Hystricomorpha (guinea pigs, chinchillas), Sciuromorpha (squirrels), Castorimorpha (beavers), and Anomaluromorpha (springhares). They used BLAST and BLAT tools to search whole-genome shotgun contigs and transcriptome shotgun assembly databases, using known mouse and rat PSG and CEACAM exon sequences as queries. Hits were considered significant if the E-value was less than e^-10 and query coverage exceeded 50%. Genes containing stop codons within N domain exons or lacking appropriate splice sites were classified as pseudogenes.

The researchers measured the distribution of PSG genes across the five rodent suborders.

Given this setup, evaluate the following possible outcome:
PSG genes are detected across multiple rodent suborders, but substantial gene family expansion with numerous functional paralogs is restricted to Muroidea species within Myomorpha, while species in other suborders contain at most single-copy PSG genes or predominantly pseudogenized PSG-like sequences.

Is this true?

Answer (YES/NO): NO